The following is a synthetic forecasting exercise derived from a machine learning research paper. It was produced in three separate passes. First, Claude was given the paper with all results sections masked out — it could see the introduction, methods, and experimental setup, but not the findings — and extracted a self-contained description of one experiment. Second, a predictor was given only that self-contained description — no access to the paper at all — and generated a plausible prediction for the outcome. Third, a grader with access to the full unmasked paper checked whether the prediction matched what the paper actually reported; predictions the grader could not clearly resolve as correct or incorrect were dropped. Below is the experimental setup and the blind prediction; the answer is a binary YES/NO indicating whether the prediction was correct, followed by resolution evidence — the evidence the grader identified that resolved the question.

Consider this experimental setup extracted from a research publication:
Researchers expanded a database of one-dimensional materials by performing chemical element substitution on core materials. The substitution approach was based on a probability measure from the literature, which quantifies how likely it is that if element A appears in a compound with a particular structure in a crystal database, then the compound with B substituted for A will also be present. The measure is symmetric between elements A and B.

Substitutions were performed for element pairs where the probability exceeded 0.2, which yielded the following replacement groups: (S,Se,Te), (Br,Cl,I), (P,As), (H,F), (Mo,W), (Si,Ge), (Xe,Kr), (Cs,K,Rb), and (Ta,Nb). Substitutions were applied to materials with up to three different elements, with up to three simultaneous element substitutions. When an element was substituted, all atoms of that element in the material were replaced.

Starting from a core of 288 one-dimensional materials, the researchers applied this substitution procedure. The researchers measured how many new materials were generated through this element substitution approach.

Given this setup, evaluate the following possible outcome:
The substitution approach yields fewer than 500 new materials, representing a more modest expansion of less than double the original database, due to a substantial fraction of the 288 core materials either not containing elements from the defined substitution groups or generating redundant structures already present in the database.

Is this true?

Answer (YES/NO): NO